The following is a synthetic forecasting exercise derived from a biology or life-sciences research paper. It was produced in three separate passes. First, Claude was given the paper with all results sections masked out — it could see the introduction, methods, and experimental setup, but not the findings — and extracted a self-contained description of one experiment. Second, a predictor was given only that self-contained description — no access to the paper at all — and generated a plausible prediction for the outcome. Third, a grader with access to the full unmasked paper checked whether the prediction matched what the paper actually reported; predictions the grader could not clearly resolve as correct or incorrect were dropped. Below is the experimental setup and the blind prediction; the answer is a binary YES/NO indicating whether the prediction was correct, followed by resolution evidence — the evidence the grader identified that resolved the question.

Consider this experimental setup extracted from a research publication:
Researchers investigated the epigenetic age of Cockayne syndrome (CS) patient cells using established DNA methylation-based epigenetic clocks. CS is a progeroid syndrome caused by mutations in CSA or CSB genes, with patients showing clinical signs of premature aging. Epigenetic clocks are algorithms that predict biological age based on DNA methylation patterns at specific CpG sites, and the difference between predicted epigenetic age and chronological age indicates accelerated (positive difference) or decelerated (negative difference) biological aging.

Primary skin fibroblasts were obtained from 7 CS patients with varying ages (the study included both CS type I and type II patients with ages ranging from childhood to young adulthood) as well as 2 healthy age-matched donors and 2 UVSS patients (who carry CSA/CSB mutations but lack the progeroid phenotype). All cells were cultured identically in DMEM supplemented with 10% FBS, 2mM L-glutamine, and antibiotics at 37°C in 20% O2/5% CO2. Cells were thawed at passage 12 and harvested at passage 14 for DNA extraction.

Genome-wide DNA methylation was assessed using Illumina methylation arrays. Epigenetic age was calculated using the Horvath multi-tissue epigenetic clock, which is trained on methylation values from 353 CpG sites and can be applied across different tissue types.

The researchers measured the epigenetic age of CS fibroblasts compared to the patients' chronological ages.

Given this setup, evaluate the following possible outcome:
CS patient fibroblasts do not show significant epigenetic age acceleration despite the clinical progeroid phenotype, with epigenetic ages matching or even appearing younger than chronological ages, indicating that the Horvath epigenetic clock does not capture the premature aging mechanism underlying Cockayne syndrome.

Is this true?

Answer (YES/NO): NO